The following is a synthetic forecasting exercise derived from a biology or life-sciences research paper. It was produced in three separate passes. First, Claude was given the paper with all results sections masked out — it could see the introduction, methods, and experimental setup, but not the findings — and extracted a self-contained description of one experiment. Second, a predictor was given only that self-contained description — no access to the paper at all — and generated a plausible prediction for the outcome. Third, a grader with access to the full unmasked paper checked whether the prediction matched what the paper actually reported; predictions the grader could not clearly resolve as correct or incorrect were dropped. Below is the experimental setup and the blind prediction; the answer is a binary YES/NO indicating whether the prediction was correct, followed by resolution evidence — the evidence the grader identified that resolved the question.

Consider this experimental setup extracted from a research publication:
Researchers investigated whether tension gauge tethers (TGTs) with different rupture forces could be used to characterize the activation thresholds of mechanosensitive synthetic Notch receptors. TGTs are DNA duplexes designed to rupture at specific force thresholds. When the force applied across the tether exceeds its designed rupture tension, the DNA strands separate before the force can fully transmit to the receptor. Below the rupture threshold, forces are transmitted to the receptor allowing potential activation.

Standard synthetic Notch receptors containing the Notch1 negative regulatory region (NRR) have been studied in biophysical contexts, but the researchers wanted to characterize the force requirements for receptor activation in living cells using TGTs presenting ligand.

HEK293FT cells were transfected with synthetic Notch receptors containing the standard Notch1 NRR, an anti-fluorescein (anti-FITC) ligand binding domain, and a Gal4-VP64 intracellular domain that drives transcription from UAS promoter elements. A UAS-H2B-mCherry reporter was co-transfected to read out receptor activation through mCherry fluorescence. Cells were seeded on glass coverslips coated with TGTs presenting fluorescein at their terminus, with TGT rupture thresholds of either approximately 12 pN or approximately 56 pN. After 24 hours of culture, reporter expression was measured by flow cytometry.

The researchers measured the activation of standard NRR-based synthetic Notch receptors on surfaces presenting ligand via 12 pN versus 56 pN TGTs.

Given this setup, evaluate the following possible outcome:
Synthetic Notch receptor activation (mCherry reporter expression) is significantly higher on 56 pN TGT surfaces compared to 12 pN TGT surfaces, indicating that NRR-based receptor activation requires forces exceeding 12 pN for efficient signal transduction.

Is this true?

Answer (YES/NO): NO